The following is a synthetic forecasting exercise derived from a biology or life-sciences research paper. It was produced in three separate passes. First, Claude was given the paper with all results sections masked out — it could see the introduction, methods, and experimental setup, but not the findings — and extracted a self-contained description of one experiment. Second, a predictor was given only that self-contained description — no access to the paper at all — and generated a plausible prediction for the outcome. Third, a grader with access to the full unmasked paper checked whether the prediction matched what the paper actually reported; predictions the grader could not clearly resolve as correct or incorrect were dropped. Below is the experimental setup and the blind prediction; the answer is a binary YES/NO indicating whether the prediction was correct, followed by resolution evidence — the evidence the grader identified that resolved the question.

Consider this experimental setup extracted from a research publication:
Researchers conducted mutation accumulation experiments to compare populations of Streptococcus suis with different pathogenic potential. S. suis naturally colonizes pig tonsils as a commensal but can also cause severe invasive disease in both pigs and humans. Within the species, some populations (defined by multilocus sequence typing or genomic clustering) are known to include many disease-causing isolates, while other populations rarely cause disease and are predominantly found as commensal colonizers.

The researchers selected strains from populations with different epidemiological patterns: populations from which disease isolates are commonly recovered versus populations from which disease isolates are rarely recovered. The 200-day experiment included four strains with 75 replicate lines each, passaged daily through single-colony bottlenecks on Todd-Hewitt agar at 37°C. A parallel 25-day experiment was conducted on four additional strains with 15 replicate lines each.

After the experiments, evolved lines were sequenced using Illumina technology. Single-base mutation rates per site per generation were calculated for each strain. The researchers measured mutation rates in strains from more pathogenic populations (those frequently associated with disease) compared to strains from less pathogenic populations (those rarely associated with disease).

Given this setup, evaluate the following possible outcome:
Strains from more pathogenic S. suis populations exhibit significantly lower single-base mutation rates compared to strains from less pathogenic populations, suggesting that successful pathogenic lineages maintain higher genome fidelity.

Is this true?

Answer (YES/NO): NO